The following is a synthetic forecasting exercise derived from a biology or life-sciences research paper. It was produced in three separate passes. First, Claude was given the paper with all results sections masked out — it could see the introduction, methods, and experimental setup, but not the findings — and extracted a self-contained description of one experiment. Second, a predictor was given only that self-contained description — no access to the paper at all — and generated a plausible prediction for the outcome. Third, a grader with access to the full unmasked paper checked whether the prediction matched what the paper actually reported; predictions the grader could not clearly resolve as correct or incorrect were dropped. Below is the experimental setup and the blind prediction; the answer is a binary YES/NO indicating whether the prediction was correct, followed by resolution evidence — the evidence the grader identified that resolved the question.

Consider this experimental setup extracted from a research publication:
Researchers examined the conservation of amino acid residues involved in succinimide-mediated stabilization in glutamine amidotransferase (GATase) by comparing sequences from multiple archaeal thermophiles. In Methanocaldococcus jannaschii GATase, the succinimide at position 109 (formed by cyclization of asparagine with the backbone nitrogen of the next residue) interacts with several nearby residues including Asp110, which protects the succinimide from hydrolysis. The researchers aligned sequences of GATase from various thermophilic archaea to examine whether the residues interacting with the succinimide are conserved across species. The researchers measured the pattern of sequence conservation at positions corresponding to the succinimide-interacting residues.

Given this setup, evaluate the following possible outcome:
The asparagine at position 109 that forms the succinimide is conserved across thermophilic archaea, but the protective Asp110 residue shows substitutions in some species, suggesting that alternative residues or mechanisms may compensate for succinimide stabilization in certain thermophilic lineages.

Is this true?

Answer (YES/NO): NO